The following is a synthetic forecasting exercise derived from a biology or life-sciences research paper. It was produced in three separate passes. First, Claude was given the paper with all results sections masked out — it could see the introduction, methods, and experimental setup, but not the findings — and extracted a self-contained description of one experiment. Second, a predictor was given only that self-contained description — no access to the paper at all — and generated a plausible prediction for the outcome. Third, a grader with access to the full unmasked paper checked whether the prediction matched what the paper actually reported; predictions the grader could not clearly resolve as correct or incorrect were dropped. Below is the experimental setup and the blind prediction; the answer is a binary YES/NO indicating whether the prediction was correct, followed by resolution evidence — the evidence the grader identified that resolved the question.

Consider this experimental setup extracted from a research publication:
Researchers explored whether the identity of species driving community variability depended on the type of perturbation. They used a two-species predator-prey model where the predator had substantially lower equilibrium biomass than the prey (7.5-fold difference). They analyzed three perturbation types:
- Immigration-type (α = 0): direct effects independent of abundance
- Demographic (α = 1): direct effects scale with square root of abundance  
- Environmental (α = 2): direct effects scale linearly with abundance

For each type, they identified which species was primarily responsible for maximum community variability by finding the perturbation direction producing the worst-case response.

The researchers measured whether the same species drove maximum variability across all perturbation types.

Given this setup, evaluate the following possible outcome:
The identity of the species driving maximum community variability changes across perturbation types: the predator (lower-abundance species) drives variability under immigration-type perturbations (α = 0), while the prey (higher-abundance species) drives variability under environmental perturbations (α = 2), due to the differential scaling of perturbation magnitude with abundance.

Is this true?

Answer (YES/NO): YES